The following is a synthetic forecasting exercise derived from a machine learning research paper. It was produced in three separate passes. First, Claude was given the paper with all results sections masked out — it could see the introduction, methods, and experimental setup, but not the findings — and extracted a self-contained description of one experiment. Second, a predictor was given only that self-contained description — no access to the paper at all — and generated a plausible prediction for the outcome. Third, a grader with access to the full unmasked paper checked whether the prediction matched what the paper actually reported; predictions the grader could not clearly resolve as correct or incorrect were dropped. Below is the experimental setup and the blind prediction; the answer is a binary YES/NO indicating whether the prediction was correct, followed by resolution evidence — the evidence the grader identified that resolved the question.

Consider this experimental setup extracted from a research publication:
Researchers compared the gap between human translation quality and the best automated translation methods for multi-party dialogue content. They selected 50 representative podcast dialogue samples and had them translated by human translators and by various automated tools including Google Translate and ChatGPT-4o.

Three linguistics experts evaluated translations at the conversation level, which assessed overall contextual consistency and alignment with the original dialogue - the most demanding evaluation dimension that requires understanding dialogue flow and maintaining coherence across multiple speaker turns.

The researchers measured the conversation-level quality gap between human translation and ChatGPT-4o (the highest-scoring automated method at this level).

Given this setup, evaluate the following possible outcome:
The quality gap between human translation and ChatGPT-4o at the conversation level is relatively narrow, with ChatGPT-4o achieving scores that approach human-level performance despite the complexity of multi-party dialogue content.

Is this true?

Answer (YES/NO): NO